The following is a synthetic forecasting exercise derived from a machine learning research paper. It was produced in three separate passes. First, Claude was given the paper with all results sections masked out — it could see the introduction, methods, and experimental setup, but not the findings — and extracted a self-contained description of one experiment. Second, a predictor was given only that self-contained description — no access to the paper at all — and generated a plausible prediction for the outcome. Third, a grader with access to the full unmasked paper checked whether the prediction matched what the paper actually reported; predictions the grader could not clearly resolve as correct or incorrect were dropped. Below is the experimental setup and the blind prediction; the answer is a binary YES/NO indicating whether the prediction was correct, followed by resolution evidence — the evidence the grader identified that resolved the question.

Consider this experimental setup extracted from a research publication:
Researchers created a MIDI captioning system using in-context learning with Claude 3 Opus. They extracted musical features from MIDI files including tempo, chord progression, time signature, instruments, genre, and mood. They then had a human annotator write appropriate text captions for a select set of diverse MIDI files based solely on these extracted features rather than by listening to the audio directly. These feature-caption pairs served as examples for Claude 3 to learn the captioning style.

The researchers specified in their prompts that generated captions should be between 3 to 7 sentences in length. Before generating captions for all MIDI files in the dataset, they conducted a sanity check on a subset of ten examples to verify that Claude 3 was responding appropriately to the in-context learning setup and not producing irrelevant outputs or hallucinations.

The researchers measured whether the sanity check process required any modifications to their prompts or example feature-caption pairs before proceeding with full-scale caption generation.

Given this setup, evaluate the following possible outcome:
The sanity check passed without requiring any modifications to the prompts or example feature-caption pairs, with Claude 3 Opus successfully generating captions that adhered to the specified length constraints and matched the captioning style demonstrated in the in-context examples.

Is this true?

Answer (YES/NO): NO